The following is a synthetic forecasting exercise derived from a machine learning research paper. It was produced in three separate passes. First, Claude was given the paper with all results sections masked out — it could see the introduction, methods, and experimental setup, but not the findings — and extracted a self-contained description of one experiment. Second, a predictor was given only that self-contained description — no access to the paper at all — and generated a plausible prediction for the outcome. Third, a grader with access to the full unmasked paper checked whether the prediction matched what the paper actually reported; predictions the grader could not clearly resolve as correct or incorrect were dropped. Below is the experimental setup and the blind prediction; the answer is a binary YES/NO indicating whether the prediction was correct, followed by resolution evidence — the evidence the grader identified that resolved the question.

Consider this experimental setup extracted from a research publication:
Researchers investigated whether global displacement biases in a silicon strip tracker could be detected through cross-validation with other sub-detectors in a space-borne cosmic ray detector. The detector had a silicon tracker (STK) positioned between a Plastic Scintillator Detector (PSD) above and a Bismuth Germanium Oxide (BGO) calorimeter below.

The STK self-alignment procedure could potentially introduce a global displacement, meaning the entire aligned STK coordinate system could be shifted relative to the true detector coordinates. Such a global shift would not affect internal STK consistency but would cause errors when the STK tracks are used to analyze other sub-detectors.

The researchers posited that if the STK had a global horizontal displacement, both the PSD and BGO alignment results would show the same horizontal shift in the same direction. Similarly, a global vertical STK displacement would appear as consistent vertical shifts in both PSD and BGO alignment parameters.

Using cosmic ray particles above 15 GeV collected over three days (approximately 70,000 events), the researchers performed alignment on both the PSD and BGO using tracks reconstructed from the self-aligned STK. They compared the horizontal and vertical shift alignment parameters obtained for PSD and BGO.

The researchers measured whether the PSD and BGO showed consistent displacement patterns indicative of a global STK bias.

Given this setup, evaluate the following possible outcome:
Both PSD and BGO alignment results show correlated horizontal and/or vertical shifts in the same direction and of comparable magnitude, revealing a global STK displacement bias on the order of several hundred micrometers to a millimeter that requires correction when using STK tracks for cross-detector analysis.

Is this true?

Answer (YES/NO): NO